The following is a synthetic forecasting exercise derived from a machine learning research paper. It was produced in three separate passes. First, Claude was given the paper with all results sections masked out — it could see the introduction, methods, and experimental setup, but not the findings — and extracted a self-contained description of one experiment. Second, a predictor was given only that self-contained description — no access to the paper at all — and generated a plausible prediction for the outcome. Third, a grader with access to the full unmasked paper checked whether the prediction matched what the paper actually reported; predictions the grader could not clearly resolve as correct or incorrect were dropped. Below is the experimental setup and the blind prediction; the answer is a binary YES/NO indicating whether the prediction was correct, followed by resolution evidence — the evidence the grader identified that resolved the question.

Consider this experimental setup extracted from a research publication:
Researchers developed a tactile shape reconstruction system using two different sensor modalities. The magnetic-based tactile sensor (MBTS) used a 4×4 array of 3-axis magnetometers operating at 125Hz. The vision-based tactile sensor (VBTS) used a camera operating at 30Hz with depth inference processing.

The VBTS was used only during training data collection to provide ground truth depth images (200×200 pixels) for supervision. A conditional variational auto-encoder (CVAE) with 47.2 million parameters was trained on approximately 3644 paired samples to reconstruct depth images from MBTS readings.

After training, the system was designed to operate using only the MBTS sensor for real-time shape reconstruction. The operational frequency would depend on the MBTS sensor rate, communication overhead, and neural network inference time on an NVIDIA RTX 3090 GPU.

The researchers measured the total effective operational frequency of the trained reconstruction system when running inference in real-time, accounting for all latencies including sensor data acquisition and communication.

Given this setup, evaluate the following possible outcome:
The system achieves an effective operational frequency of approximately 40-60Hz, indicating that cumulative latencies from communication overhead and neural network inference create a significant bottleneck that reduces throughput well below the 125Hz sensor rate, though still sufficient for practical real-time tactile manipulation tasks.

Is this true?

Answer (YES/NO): NO